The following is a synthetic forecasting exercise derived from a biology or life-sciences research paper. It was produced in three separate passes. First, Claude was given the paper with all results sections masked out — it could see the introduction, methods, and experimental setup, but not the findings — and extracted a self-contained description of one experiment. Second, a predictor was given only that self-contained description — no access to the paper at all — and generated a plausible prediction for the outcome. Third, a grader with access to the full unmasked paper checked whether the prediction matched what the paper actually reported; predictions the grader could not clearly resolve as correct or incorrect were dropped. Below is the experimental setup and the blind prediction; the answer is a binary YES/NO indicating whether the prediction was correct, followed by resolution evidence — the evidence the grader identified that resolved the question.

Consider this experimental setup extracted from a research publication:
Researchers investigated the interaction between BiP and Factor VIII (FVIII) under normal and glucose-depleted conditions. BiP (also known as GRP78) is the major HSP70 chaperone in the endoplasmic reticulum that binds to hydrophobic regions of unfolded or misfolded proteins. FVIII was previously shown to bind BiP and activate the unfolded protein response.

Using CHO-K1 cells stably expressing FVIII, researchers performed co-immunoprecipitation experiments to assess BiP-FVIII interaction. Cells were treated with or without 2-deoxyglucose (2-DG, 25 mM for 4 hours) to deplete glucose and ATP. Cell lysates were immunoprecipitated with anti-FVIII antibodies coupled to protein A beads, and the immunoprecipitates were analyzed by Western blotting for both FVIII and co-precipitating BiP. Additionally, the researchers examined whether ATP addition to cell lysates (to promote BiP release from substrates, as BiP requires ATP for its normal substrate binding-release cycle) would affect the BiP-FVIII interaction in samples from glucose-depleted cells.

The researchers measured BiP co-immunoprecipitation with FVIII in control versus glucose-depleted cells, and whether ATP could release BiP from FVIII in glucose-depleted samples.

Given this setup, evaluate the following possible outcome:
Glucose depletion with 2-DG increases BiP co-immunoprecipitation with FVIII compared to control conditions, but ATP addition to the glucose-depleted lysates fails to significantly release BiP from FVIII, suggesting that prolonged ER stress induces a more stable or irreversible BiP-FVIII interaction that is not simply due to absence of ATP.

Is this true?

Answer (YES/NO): NO